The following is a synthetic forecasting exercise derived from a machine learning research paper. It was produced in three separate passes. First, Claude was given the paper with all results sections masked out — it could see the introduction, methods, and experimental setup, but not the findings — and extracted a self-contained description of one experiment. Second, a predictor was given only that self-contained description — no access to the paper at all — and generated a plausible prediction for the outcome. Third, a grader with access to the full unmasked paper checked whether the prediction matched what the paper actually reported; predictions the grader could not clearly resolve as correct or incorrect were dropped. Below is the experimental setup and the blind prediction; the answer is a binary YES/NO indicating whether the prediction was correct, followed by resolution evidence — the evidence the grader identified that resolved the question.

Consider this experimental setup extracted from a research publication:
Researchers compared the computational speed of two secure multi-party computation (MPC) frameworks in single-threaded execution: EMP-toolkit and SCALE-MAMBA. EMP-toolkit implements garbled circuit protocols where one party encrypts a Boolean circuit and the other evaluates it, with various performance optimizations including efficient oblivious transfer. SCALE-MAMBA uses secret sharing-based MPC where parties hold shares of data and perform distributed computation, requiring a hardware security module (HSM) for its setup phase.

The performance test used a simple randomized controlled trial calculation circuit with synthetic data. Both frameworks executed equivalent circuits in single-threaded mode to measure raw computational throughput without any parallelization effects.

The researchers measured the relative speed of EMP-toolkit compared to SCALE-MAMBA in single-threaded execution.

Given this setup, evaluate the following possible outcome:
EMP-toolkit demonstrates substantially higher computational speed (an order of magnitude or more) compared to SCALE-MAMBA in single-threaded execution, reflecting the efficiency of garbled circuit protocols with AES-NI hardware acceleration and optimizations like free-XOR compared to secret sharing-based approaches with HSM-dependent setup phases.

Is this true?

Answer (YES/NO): YES